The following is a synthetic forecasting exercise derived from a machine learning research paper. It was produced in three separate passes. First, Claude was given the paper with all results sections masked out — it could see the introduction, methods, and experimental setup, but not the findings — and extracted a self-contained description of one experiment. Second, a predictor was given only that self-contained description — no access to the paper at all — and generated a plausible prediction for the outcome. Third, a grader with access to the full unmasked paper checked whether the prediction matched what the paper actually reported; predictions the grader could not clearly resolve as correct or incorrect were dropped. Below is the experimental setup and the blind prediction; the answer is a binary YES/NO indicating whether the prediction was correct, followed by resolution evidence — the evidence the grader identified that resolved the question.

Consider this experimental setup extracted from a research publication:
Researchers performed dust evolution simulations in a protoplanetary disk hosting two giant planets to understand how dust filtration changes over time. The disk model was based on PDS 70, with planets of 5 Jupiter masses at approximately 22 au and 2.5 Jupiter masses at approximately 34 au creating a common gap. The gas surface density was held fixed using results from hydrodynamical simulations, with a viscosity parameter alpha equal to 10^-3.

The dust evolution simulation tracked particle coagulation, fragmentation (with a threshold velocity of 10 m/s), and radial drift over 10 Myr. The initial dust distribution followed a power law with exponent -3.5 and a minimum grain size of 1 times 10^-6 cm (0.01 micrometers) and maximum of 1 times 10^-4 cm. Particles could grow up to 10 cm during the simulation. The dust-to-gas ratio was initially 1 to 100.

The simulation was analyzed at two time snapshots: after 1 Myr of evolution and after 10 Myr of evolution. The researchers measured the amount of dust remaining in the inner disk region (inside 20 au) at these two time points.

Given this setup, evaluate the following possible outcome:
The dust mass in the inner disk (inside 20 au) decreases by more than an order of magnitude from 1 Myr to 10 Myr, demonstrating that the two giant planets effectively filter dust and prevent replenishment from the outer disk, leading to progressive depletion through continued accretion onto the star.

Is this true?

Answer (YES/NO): NO